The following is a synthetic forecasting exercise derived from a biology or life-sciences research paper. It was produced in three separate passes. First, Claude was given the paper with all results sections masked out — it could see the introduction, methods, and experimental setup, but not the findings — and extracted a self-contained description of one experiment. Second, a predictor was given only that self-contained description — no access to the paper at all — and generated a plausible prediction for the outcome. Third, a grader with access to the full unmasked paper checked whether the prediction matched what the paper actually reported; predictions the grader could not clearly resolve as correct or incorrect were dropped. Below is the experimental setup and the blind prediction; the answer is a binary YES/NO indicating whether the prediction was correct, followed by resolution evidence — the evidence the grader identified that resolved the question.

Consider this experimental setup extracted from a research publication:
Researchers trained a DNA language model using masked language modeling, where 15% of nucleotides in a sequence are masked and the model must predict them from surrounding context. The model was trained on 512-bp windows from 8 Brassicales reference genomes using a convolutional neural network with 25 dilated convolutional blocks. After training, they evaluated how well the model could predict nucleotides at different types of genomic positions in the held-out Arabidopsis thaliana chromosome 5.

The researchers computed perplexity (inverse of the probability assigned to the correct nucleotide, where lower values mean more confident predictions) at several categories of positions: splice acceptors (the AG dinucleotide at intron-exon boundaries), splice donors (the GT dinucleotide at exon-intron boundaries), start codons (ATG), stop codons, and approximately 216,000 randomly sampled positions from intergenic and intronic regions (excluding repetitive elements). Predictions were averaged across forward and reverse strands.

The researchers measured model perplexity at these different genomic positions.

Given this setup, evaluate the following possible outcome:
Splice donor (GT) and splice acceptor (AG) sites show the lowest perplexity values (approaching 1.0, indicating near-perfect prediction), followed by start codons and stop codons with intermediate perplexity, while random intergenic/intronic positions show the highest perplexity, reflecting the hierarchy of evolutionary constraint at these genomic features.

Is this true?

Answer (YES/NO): NO